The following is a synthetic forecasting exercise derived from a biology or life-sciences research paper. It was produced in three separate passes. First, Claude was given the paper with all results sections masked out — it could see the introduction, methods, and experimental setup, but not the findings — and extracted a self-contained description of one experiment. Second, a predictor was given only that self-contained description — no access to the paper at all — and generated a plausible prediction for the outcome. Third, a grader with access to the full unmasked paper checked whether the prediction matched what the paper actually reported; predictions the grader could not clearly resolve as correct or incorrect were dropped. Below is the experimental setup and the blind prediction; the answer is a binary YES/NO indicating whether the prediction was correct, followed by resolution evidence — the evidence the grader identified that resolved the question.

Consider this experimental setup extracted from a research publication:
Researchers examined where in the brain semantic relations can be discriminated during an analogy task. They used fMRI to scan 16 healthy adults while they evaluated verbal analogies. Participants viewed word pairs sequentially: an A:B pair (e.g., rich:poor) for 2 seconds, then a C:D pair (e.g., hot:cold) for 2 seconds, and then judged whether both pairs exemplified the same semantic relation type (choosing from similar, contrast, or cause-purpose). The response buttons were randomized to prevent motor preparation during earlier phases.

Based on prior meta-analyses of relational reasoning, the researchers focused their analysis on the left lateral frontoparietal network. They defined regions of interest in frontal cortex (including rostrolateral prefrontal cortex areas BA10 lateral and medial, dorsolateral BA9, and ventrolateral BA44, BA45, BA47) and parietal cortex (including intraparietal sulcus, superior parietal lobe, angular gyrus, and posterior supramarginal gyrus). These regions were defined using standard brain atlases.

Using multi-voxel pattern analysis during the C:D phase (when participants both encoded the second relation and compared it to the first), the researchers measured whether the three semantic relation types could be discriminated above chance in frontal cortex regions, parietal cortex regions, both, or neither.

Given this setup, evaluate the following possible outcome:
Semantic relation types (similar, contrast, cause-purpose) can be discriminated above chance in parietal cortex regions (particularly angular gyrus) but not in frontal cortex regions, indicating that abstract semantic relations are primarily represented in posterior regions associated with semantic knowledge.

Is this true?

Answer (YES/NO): NO